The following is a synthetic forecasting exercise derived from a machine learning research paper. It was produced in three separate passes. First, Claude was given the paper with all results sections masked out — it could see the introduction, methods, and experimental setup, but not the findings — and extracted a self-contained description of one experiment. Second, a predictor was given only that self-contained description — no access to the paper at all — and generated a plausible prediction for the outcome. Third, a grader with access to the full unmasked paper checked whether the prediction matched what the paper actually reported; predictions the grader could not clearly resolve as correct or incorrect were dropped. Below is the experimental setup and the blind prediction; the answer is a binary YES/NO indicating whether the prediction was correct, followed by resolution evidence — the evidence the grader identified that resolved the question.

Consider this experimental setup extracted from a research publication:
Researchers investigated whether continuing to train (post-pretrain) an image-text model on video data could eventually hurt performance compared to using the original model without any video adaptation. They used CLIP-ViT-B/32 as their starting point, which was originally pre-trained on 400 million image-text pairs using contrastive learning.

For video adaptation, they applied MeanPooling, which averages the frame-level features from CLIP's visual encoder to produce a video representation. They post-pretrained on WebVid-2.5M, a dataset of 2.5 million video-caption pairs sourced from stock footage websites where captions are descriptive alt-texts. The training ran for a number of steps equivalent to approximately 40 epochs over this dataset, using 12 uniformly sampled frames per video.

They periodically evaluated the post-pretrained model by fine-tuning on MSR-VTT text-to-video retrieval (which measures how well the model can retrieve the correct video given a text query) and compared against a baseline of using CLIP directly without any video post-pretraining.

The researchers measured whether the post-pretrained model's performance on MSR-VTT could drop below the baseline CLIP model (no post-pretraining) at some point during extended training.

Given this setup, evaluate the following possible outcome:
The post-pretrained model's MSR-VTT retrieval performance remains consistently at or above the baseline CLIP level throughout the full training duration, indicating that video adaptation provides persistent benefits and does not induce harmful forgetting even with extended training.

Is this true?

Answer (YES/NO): NO